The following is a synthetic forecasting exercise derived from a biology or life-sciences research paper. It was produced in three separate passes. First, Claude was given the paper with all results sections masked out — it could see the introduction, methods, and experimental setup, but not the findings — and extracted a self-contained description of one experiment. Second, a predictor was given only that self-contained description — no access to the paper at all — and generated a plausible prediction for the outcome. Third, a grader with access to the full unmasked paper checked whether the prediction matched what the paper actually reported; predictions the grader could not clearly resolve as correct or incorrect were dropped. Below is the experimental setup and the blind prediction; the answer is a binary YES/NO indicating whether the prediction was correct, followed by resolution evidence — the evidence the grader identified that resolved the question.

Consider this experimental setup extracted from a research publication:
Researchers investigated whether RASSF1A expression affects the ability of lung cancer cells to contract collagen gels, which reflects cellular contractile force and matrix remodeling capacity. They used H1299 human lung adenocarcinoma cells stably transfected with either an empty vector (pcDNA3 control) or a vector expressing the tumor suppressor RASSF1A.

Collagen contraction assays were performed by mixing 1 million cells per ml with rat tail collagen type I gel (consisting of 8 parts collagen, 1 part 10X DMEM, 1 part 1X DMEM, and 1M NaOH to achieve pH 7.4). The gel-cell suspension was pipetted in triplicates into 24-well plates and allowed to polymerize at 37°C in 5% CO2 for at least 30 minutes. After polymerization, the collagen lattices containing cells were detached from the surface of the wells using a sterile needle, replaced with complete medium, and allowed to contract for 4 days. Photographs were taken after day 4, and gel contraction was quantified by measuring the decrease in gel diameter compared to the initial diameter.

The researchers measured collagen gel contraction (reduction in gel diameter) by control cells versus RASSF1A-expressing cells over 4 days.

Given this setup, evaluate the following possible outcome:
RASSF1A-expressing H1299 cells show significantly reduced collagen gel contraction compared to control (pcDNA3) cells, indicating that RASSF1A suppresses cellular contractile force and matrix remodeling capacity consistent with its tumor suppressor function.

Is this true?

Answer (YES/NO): YES